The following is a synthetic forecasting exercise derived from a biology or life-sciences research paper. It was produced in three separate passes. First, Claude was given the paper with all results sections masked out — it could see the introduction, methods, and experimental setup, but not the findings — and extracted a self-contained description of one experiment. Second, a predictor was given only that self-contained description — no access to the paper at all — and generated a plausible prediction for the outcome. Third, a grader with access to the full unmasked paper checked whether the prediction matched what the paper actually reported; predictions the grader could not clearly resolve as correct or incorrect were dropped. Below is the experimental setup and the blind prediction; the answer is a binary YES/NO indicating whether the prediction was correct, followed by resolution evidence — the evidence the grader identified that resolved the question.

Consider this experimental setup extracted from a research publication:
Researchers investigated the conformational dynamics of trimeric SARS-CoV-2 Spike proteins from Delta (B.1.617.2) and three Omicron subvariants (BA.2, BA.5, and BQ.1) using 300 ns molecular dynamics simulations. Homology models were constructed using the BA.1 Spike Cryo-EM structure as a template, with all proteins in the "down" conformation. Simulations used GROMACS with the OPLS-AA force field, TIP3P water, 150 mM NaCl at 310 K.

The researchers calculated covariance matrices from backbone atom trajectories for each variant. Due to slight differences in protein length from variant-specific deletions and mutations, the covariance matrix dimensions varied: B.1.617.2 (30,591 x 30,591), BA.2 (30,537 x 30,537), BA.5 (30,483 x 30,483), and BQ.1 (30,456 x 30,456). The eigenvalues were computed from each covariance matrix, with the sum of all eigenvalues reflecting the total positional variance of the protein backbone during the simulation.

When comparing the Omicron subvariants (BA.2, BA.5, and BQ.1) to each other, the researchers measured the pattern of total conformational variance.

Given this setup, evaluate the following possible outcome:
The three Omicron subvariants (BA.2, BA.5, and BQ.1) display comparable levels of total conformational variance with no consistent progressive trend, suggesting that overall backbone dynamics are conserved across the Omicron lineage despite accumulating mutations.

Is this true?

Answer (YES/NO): NO